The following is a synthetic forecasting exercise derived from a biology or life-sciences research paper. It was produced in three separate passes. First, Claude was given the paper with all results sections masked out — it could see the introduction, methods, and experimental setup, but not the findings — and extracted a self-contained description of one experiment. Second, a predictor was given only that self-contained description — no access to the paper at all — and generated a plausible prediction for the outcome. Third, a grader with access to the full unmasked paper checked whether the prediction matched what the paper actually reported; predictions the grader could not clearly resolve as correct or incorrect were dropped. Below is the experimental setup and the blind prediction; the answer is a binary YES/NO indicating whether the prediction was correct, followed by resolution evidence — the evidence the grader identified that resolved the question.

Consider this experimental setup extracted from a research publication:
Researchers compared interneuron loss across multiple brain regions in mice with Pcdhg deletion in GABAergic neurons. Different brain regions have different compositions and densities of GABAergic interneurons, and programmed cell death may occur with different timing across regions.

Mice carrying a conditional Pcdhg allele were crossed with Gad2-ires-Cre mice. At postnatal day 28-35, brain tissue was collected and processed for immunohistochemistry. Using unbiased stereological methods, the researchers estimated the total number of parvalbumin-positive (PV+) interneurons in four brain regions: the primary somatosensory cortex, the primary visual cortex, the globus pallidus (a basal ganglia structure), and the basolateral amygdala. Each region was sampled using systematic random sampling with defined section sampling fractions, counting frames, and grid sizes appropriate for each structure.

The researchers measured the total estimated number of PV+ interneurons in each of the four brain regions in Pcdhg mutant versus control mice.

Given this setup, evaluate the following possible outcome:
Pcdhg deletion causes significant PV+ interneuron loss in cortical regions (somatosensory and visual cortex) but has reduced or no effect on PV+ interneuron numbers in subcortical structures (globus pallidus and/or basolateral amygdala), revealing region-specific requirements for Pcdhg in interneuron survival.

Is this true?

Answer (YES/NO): NO